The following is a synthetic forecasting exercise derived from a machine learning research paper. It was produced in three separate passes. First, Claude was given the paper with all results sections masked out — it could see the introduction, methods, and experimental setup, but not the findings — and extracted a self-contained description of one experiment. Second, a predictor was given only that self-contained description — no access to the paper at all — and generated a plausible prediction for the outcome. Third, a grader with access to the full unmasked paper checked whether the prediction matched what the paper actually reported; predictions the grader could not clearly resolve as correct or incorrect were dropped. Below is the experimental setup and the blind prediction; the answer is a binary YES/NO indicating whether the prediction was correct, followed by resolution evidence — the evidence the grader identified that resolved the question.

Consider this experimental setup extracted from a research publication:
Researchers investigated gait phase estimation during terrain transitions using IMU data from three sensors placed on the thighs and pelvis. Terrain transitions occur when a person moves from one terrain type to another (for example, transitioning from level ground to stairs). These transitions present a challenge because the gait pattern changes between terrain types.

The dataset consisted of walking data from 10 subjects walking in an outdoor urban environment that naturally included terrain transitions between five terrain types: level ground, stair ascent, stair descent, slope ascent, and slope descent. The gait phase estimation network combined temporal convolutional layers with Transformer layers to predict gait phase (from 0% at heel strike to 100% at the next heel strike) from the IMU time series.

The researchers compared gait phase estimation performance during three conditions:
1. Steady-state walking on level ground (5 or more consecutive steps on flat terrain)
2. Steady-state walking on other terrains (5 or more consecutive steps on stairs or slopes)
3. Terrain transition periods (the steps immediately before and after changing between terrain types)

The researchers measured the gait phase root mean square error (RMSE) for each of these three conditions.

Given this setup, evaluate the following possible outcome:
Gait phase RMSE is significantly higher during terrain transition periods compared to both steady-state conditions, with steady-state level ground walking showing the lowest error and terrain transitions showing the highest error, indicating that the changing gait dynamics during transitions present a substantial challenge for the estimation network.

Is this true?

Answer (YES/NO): NO